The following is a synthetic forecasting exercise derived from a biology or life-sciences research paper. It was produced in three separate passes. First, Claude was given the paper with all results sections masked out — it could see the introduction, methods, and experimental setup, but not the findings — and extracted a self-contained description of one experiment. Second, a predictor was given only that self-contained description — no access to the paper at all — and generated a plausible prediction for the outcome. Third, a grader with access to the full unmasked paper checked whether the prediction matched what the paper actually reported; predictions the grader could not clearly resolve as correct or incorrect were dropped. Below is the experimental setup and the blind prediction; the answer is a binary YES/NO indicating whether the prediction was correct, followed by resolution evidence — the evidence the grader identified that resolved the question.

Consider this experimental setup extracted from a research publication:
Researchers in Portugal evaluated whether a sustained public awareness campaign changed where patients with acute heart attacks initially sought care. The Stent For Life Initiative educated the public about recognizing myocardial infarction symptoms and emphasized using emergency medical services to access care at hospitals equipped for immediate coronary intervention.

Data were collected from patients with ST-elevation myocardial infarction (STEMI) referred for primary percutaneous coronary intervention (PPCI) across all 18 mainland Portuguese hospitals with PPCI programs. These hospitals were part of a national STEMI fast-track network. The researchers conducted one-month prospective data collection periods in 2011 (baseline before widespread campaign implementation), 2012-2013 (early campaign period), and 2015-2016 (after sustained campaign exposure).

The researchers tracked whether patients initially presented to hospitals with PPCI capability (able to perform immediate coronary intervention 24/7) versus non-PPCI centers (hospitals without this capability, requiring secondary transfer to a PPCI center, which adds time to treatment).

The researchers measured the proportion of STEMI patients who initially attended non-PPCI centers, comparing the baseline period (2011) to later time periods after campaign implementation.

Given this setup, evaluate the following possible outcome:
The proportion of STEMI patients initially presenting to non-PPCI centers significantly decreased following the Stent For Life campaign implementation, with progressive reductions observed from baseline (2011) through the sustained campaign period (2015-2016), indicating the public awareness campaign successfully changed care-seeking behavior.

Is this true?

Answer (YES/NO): YES